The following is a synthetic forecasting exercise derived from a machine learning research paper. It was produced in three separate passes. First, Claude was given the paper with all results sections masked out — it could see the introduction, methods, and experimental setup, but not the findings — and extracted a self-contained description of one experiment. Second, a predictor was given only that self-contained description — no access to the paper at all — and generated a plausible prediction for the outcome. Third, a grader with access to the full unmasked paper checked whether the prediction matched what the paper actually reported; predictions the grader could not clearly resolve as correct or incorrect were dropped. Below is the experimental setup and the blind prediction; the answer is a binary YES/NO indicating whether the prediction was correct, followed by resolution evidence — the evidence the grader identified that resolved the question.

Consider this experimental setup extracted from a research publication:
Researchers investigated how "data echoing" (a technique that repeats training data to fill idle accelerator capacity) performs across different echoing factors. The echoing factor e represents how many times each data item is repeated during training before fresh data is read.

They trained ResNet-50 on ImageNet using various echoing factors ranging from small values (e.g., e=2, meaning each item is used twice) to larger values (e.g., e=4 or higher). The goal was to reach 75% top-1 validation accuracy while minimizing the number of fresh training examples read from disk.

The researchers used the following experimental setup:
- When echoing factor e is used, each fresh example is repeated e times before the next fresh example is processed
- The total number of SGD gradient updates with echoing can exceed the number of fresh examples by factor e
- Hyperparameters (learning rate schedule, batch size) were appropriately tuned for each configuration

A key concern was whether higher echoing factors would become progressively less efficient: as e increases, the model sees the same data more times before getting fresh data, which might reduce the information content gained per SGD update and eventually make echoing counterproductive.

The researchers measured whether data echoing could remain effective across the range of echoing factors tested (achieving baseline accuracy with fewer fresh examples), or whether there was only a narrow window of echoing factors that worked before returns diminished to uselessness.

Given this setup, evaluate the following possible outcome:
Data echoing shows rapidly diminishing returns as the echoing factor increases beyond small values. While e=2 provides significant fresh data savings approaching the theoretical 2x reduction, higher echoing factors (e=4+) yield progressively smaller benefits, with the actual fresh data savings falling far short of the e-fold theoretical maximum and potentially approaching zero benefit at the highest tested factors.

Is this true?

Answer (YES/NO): NO